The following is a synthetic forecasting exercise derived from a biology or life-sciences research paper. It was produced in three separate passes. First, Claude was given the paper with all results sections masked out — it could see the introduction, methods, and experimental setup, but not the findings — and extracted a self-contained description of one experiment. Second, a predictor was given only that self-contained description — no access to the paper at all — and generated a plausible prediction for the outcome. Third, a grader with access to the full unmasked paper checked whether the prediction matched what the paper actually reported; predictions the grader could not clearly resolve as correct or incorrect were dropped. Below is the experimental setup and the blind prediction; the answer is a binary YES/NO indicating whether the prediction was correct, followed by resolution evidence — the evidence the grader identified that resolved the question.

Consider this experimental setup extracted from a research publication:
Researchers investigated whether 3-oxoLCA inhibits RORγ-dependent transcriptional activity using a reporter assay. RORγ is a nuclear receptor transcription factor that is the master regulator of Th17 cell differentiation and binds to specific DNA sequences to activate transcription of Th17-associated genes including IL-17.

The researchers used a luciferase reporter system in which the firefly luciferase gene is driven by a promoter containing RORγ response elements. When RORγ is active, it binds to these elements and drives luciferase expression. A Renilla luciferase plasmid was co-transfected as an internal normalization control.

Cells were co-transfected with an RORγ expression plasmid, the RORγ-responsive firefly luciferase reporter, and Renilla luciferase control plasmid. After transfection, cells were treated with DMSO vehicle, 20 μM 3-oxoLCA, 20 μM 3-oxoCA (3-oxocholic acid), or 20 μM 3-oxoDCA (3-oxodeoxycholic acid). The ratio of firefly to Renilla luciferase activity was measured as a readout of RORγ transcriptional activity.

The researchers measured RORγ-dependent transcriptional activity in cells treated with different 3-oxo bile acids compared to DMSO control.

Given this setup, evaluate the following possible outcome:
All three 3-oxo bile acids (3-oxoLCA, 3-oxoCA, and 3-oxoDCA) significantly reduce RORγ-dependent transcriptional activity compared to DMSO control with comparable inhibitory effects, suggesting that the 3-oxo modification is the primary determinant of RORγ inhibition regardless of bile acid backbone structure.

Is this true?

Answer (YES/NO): NO